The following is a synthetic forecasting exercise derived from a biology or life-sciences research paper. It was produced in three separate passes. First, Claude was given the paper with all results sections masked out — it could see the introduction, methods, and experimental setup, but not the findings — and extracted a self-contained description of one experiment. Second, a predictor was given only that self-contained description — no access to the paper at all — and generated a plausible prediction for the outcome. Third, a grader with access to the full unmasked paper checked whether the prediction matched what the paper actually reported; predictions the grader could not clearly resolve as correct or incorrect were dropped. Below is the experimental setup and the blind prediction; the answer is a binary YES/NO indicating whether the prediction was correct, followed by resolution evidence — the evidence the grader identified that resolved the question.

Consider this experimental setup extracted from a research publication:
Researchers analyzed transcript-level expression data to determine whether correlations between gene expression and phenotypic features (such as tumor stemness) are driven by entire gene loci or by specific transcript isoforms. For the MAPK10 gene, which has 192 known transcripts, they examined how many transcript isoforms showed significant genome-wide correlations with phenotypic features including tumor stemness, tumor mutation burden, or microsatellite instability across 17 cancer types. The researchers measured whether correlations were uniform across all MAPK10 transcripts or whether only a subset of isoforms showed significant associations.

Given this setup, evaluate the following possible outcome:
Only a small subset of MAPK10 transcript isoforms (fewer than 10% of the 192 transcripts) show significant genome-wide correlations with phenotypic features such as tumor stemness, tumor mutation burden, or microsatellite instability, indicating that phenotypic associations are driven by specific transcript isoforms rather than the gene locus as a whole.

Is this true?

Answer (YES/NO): NO